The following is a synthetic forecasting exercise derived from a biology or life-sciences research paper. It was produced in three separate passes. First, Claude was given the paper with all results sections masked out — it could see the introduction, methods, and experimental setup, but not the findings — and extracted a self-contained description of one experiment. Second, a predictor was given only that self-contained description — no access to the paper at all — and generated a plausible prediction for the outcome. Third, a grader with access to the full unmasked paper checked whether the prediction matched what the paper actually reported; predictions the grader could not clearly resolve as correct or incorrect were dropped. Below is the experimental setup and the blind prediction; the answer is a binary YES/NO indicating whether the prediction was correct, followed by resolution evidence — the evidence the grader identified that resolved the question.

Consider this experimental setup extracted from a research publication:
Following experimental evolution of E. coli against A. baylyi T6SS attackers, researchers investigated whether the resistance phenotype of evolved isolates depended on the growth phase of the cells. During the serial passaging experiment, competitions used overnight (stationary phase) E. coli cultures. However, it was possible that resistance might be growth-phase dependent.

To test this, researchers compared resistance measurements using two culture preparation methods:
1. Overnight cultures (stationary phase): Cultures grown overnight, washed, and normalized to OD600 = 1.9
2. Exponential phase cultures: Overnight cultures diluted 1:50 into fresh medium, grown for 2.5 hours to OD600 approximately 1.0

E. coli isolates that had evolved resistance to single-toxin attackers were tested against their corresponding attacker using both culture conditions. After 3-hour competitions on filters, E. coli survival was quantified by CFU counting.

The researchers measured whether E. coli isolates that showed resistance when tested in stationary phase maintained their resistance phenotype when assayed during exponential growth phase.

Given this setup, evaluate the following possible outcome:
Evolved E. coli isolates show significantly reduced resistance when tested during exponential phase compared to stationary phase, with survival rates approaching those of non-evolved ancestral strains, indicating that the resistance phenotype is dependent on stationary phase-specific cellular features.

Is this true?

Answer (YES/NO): NO